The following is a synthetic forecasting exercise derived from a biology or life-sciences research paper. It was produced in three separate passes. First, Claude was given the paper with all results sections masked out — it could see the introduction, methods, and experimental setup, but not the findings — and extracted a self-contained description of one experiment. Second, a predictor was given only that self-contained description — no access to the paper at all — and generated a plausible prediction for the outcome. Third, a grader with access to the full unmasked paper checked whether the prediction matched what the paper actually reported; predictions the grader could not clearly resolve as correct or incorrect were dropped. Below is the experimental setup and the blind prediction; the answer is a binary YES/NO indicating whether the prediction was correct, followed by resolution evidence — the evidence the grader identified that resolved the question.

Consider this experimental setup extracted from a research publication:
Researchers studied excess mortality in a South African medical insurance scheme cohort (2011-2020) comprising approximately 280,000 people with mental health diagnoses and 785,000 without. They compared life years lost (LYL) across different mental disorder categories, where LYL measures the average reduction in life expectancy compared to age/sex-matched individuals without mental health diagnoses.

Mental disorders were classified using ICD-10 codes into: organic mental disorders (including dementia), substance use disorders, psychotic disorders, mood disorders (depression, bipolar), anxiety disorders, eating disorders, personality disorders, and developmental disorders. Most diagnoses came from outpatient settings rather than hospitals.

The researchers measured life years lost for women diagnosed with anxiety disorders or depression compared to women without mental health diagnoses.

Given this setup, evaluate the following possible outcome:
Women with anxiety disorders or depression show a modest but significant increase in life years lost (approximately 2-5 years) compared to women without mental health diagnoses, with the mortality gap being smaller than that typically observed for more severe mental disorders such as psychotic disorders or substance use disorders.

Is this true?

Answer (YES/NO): NO